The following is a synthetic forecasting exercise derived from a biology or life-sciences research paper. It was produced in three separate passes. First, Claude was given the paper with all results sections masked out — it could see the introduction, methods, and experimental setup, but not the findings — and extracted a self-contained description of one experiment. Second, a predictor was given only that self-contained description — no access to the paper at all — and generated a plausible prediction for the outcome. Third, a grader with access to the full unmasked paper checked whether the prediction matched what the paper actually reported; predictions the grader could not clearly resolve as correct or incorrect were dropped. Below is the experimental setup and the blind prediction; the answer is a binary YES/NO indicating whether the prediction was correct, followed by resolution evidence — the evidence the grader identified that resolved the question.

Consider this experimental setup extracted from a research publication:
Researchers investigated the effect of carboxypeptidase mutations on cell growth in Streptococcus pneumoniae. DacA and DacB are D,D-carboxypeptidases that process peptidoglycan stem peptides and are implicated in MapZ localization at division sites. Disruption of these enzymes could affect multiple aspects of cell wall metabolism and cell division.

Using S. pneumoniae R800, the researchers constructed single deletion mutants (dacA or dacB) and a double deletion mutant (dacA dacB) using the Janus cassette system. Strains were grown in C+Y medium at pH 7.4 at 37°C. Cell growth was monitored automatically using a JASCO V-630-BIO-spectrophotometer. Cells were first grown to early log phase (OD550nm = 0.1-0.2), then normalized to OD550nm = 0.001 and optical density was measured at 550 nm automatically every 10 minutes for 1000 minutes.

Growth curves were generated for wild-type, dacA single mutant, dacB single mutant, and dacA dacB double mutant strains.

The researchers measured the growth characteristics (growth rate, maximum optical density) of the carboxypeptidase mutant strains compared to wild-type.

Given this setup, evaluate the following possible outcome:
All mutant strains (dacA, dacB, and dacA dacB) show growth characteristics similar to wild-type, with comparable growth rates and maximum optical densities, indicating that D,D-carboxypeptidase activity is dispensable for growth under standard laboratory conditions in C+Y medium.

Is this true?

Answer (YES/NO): NO